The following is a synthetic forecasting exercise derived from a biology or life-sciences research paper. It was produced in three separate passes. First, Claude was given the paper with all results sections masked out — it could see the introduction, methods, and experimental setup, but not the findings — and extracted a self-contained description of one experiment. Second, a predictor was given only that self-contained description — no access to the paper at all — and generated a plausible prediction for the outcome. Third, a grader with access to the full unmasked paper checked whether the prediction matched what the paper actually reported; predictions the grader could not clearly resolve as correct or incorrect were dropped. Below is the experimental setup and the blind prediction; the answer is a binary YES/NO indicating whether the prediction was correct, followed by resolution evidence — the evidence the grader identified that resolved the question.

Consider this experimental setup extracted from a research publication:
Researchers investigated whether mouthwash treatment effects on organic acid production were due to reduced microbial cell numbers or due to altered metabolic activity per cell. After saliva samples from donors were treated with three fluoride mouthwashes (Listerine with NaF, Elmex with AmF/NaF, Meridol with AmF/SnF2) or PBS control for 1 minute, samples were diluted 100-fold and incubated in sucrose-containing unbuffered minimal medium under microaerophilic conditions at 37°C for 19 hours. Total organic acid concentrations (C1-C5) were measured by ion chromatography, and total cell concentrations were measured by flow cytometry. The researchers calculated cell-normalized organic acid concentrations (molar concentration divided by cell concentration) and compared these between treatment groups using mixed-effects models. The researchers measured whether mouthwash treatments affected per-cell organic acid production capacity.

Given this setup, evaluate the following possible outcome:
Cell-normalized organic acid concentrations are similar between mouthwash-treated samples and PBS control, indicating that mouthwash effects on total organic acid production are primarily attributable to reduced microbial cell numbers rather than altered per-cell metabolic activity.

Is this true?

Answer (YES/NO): NO